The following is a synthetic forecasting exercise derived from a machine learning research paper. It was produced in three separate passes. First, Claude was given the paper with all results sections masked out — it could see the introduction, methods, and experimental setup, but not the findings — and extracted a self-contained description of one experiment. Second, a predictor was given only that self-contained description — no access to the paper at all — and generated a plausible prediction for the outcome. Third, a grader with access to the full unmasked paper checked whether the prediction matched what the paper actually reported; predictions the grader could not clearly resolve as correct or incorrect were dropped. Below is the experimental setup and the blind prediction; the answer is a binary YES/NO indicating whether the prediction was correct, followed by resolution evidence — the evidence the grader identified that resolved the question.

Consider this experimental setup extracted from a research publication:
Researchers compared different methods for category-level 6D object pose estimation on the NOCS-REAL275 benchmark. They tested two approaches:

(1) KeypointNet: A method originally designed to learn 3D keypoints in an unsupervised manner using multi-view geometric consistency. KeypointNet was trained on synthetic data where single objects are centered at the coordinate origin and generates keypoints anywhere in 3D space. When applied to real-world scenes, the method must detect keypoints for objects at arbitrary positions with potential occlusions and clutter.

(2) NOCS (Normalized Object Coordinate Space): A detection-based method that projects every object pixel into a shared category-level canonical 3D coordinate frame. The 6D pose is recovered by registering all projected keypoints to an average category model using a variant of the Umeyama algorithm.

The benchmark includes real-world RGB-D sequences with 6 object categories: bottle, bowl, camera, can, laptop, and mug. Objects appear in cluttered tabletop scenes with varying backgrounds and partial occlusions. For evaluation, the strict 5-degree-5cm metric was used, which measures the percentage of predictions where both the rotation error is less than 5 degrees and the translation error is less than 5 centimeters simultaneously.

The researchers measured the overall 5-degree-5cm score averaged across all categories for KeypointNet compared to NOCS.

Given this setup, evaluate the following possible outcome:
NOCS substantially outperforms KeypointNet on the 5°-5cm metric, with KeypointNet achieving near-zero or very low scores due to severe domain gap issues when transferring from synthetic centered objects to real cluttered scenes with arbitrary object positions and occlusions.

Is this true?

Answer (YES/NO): NO